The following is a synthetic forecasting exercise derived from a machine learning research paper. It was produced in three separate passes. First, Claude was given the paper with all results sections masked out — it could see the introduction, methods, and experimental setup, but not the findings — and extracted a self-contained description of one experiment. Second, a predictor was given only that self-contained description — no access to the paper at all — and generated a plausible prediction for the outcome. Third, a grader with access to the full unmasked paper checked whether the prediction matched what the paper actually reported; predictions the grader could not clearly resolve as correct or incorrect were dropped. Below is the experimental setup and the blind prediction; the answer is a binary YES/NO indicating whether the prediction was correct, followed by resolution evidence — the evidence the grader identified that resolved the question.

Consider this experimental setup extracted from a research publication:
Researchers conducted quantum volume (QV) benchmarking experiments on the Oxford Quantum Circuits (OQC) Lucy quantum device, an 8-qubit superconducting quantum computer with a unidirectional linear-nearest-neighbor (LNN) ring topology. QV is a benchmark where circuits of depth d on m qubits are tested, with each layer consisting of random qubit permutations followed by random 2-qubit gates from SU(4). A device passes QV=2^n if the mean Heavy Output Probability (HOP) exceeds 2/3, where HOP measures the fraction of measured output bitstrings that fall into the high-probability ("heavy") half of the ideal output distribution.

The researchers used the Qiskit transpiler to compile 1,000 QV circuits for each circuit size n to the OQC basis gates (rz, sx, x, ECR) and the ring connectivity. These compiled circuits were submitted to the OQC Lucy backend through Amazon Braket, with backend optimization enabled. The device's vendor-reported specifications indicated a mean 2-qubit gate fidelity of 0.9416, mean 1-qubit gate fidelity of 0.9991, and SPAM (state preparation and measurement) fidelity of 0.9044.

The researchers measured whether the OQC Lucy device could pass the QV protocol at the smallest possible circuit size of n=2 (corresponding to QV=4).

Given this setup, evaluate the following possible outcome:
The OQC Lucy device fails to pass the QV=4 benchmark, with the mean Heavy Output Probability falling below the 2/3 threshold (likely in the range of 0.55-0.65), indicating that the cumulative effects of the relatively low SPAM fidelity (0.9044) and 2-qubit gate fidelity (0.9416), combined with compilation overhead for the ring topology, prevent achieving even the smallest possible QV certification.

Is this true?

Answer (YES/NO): YES